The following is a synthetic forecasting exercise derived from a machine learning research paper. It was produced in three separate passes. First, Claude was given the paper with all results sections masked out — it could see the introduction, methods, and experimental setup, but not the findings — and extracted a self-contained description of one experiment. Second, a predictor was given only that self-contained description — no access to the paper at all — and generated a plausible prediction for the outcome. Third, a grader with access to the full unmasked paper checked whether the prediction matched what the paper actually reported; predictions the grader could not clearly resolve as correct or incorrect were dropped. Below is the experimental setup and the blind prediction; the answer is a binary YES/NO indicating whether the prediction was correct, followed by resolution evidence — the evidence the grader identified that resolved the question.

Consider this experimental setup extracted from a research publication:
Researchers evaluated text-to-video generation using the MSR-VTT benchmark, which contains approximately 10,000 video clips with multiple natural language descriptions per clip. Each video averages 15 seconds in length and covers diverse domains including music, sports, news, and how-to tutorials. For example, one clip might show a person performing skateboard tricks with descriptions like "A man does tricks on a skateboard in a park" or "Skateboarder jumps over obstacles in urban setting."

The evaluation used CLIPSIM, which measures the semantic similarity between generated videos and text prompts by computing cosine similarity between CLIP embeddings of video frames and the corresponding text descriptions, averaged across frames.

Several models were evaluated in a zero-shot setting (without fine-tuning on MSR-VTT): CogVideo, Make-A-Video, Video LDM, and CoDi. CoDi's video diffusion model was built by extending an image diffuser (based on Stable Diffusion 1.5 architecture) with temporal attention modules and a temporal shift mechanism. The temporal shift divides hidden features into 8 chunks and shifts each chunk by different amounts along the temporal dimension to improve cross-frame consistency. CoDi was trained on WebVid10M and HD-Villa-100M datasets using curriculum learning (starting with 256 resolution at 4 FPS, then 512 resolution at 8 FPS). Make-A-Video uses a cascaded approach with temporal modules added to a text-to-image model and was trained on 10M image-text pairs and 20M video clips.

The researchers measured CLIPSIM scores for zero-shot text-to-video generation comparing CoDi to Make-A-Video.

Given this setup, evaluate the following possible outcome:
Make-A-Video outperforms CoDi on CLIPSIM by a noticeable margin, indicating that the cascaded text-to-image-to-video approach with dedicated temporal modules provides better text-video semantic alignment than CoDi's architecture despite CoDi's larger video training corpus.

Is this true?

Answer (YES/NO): YES